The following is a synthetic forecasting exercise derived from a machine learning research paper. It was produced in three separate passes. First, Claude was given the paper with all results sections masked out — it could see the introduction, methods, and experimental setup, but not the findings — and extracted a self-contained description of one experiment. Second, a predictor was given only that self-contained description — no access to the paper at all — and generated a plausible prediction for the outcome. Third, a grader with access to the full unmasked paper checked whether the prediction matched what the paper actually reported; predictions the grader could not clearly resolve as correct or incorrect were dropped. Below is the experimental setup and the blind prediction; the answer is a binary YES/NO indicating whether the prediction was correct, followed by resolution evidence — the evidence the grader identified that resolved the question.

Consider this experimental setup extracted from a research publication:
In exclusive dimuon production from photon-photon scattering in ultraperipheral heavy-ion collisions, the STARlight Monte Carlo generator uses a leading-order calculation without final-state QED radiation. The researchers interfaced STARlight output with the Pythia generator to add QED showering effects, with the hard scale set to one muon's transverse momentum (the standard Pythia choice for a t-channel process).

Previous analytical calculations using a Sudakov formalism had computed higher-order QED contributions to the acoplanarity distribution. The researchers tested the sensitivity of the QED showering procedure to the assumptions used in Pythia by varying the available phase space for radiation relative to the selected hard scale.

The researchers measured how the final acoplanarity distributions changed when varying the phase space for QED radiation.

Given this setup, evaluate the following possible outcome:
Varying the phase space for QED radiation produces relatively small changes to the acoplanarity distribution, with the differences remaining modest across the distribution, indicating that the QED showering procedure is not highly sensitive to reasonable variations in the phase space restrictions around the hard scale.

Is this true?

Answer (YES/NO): NO